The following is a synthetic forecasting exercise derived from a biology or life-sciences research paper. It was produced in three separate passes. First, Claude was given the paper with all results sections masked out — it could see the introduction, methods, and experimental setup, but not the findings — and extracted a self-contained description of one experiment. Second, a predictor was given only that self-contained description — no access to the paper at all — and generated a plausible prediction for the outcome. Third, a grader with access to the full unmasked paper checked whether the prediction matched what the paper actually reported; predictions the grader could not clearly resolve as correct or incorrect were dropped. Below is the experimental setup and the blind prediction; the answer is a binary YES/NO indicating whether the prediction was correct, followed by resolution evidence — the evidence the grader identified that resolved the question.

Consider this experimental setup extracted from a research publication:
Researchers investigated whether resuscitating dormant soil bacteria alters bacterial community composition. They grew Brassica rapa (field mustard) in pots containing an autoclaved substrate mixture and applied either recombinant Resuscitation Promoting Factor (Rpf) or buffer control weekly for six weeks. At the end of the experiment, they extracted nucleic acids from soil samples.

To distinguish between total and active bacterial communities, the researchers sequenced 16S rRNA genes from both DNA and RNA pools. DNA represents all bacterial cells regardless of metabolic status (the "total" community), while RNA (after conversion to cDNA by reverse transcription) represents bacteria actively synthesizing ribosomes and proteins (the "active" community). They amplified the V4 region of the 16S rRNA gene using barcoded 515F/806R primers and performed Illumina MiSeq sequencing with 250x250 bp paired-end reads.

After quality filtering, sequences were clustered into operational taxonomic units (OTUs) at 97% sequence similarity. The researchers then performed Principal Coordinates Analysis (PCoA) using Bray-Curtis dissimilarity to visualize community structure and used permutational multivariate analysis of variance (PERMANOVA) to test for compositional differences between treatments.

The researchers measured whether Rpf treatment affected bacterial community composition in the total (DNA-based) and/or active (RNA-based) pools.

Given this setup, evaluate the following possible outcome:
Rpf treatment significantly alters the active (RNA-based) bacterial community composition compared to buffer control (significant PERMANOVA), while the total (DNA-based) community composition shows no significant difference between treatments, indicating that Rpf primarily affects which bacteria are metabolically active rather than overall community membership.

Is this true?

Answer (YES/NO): NO